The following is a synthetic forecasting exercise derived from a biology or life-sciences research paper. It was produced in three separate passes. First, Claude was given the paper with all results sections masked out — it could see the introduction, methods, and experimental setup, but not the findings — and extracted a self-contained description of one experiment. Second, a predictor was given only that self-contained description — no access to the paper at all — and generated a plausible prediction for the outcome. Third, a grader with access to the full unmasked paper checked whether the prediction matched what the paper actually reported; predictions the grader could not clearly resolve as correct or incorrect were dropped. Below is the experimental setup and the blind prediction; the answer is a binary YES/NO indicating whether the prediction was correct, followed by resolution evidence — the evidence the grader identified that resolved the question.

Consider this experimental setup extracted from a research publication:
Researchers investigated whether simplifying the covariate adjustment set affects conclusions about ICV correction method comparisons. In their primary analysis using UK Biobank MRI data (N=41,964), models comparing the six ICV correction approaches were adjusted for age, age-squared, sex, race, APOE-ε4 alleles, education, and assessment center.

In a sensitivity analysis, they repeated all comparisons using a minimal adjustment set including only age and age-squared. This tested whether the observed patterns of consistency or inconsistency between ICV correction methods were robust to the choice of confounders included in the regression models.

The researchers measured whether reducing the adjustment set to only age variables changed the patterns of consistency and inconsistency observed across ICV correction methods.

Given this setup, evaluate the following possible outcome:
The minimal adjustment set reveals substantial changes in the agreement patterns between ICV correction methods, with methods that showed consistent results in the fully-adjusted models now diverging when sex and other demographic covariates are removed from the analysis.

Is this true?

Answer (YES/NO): NO